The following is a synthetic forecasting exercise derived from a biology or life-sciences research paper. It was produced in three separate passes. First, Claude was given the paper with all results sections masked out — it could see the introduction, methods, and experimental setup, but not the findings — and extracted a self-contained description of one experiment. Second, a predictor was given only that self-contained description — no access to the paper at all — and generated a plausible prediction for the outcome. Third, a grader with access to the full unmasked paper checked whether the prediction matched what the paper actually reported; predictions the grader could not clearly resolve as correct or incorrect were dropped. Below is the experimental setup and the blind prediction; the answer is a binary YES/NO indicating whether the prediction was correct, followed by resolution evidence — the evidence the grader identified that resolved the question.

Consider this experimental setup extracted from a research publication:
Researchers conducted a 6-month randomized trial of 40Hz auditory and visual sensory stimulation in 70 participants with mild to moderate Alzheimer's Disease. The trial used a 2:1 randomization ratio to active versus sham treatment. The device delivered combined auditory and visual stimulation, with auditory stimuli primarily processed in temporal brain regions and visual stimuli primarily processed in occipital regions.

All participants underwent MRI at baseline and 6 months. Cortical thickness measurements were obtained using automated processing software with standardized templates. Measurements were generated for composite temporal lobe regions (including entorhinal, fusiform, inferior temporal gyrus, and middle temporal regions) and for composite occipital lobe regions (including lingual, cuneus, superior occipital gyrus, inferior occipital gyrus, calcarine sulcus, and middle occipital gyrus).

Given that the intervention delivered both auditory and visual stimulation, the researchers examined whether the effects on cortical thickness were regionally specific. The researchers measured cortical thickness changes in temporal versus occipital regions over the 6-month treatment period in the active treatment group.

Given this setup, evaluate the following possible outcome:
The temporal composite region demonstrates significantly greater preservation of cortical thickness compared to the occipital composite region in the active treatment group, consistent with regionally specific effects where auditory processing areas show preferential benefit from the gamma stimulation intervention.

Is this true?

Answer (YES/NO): NO